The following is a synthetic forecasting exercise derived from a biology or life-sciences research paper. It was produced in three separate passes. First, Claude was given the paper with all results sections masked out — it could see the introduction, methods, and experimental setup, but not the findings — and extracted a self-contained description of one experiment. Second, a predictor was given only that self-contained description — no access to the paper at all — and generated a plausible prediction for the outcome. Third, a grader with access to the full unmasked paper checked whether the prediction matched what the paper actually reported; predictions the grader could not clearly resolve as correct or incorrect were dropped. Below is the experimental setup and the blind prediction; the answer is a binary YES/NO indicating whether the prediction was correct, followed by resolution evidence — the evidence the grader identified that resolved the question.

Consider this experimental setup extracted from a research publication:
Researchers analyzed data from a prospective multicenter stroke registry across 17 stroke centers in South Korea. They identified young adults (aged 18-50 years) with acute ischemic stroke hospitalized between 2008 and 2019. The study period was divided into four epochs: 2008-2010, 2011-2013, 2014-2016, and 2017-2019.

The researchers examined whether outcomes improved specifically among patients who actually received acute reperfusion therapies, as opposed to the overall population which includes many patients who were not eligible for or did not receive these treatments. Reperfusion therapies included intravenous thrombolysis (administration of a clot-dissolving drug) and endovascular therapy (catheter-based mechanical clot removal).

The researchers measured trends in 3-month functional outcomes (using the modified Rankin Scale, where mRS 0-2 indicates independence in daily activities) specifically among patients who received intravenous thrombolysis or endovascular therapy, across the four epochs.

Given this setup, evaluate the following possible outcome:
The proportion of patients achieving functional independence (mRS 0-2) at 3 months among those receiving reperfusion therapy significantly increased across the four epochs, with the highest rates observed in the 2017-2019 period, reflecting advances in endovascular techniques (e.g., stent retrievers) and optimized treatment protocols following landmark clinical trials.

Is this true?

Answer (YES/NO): NO